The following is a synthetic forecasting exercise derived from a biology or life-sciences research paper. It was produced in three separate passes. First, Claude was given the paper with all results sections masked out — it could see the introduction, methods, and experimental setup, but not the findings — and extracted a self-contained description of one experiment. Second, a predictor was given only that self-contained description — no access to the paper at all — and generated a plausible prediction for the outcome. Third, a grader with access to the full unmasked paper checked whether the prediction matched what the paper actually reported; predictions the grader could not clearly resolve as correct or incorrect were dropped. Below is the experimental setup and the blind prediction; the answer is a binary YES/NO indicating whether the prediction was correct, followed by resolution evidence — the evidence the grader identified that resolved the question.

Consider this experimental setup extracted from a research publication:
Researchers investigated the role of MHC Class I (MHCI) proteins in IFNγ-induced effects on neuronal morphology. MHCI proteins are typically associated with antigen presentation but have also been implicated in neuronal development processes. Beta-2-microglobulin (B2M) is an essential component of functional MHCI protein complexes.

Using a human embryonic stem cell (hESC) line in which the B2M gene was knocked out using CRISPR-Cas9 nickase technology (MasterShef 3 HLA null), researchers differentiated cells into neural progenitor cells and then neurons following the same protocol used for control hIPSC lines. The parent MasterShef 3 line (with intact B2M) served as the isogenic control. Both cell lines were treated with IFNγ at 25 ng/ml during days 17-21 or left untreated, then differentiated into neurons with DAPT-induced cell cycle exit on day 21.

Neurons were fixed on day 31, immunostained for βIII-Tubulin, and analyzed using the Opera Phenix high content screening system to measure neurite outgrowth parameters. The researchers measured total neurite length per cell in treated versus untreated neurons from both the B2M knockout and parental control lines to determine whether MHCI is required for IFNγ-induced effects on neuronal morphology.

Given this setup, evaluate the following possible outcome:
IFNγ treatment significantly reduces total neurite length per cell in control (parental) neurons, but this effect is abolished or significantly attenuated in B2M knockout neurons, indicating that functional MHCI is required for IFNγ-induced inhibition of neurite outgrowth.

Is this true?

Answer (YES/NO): NO